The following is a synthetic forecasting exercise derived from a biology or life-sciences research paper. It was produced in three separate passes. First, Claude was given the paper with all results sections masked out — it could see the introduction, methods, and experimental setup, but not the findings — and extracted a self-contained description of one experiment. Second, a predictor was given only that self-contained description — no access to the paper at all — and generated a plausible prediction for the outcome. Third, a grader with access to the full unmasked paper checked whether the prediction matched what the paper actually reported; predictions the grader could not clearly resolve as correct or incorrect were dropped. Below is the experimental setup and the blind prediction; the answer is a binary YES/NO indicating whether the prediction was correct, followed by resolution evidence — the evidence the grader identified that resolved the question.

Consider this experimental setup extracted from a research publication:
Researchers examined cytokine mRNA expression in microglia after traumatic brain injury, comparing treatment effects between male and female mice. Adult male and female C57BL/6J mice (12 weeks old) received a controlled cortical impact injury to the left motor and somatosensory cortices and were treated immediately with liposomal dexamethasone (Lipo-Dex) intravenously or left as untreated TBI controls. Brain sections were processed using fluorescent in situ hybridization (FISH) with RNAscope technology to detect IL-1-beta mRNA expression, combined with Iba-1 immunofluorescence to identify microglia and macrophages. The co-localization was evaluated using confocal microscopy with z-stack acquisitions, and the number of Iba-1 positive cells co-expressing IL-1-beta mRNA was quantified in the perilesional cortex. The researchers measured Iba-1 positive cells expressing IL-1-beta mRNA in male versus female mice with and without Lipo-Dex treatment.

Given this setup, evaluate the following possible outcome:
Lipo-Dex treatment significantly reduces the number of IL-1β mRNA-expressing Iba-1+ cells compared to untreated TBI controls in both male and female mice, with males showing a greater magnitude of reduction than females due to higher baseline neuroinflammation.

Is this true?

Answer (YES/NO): NO